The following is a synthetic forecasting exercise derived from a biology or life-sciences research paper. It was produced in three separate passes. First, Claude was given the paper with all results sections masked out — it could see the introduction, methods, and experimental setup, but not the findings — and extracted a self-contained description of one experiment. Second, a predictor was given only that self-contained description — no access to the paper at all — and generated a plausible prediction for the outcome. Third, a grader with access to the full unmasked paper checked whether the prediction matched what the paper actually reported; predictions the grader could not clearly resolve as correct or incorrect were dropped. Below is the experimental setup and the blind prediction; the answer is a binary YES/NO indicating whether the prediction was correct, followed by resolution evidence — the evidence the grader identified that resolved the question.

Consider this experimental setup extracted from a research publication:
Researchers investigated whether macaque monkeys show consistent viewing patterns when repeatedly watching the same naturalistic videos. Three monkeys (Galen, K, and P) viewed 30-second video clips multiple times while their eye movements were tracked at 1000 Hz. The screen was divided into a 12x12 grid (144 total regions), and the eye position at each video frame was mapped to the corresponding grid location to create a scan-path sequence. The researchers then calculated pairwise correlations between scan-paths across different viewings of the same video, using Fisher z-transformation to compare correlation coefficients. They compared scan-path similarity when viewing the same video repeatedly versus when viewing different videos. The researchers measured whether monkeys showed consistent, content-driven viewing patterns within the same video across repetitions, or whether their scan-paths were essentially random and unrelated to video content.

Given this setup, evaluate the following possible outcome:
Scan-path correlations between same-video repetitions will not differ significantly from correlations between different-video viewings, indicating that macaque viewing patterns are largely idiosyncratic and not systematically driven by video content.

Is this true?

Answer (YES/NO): NO